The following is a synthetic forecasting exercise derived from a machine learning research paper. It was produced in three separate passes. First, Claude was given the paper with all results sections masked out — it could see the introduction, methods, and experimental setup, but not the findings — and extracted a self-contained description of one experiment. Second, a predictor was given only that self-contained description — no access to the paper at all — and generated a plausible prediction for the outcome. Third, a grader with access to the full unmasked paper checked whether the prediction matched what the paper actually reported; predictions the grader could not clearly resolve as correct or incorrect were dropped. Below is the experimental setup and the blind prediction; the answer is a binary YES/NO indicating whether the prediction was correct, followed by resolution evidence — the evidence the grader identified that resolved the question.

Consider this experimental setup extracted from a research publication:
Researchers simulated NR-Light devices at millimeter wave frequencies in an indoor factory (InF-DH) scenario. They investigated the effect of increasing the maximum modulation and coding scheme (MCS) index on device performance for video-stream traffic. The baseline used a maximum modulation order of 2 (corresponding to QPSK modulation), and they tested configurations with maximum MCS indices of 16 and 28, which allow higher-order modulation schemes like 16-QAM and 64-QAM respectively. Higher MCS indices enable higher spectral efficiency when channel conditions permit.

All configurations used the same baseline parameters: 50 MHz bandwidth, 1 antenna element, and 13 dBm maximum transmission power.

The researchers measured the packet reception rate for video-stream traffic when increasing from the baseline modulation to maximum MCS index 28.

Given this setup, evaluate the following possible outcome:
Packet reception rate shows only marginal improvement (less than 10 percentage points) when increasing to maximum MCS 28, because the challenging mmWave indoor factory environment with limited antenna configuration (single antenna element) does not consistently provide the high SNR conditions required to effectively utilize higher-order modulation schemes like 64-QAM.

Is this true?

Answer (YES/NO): YES